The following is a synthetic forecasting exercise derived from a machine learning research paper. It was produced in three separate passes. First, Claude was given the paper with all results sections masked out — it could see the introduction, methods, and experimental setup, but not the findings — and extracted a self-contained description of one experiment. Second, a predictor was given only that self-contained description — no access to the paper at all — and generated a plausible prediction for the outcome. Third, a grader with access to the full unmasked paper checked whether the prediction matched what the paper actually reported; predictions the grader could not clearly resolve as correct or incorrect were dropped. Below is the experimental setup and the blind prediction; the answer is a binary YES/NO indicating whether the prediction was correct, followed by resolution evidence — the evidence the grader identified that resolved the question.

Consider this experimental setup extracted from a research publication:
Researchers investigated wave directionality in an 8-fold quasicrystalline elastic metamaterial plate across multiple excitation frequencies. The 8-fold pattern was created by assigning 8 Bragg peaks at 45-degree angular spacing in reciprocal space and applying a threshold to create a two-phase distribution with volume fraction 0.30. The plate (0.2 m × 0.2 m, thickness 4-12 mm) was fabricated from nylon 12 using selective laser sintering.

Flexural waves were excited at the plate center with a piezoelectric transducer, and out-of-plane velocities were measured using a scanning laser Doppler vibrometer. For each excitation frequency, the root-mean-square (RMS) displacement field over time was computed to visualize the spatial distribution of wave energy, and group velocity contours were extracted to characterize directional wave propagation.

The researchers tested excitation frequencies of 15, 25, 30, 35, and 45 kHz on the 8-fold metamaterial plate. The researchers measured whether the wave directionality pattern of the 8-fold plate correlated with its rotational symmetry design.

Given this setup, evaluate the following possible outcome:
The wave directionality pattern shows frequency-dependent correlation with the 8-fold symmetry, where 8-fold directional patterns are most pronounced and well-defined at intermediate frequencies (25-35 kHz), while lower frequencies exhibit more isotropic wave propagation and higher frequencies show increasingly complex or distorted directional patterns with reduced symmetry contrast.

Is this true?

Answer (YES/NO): NO